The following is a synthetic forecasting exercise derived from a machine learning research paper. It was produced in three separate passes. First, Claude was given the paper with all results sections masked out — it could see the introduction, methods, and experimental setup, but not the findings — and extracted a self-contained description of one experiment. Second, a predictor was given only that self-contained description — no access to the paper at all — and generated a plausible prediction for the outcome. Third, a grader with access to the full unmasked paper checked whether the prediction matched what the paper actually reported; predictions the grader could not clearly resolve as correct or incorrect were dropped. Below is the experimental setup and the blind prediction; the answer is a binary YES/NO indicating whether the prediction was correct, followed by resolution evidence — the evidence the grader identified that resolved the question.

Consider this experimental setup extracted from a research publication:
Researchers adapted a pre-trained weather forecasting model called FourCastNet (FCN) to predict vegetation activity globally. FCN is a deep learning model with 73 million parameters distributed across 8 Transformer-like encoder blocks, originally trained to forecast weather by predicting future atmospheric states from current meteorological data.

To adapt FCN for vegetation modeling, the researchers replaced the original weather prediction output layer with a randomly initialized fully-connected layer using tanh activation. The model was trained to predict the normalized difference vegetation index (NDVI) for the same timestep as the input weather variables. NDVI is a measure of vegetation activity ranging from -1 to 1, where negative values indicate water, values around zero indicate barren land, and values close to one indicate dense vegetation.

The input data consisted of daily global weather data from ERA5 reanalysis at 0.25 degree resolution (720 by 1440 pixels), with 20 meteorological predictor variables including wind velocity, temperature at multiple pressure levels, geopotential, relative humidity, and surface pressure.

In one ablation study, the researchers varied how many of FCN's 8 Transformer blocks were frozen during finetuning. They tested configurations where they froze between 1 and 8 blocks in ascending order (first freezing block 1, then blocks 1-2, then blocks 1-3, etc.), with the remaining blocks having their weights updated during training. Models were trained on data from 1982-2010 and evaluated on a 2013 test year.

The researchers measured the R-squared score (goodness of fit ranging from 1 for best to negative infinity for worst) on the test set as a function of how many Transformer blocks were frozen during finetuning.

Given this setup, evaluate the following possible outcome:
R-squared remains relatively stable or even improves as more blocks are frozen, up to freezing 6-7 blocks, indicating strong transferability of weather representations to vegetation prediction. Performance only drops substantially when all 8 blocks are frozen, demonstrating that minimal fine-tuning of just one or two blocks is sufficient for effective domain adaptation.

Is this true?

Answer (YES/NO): NO